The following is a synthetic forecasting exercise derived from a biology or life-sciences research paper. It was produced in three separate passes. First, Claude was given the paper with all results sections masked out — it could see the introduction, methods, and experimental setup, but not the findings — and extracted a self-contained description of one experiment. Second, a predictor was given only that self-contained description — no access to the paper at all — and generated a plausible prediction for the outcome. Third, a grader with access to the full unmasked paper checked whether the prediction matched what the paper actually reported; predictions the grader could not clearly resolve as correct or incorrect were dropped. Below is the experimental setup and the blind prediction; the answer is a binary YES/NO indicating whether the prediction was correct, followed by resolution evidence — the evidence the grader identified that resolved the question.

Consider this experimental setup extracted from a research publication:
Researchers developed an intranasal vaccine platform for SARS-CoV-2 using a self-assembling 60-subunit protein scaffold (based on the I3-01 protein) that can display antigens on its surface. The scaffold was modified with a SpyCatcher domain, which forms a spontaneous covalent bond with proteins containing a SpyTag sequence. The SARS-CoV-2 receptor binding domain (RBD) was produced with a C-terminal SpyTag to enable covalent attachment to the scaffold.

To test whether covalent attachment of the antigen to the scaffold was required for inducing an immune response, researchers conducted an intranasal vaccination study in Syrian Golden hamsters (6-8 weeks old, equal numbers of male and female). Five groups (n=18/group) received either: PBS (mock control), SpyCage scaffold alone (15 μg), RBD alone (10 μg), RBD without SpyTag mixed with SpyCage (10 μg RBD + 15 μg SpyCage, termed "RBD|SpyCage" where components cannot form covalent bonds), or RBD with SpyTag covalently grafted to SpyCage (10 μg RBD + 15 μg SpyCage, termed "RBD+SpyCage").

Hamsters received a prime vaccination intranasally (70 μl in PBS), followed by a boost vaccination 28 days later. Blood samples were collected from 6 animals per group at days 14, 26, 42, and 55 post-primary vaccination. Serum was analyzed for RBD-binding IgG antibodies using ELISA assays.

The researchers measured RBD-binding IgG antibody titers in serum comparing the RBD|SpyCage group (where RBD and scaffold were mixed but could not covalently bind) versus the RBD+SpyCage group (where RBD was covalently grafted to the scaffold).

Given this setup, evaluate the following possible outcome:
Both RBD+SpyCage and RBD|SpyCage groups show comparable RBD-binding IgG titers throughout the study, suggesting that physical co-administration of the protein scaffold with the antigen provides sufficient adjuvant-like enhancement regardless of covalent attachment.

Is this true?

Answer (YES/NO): NO